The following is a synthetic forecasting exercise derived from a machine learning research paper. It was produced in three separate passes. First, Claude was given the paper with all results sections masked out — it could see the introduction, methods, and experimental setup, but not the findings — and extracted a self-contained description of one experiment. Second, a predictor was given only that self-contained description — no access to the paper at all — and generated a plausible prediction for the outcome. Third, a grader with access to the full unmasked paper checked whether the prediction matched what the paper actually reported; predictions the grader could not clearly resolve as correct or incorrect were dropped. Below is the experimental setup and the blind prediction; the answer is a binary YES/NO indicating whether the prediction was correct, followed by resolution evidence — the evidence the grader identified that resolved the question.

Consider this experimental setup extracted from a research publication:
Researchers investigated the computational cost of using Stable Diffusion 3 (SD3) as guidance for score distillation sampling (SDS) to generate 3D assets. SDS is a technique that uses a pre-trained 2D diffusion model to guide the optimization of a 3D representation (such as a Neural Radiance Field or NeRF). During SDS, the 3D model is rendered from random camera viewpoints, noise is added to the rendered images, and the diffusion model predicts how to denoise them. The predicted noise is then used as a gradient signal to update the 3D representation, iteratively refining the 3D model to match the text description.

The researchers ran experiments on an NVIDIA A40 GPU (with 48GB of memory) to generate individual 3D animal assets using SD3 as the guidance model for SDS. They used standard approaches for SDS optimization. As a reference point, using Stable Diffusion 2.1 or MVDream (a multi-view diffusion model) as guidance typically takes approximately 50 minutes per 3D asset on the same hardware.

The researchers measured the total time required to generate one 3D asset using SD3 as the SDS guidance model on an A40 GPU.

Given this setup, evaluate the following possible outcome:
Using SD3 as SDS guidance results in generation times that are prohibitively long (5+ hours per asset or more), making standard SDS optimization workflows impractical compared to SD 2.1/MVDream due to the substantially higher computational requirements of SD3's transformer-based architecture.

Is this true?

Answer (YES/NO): YES